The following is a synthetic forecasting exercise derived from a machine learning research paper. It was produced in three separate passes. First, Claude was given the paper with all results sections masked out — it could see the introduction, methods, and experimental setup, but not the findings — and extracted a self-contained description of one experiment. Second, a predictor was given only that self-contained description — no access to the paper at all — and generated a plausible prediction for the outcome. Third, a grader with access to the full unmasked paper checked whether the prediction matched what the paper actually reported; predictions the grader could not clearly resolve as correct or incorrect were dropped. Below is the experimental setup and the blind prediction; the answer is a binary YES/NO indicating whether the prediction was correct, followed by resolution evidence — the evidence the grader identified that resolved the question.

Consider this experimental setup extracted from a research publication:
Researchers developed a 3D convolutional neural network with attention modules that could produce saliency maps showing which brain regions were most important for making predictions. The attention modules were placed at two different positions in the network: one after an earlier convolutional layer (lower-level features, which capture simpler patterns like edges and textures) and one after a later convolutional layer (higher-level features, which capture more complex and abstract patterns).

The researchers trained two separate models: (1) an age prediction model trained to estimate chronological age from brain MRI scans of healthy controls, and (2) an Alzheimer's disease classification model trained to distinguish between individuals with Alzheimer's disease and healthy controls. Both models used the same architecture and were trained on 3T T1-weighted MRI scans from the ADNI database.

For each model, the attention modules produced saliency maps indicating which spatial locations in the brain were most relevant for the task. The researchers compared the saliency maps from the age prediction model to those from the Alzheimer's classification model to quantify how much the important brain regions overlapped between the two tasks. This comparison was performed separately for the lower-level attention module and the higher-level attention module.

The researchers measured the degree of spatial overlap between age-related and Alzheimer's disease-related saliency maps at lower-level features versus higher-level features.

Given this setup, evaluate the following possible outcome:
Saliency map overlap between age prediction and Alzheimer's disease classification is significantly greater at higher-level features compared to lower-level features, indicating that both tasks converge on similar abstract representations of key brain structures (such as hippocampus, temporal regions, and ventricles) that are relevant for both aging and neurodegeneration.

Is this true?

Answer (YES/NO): NO